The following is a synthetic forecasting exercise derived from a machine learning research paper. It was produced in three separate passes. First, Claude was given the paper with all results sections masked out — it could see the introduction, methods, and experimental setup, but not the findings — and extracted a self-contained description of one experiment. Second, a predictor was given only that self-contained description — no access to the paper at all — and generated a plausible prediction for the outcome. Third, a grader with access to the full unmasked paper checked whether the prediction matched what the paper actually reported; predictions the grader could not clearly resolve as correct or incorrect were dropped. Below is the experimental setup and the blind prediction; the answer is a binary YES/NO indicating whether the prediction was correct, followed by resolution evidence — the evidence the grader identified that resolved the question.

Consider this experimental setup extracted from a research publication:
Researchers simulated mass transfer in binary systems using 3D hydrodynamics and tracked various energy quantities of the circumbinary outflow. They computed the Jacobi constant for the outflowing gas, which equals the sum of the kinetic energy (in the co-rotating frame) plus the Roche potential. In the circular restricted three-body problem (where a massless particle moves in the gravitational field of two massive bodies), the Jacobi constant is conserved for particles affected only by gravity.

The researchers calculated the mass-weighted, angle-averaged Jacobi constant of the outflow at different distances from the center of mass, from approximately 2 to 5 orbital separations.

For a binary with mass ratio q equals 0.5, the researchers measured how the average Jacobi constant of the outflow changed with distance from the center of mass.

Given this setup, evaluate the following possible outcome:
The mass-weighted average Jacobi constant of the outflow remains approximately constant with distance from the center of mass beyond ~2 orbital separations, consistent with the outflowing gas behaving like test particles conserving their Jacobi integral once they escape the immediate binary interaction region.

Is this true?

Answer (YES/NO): YES